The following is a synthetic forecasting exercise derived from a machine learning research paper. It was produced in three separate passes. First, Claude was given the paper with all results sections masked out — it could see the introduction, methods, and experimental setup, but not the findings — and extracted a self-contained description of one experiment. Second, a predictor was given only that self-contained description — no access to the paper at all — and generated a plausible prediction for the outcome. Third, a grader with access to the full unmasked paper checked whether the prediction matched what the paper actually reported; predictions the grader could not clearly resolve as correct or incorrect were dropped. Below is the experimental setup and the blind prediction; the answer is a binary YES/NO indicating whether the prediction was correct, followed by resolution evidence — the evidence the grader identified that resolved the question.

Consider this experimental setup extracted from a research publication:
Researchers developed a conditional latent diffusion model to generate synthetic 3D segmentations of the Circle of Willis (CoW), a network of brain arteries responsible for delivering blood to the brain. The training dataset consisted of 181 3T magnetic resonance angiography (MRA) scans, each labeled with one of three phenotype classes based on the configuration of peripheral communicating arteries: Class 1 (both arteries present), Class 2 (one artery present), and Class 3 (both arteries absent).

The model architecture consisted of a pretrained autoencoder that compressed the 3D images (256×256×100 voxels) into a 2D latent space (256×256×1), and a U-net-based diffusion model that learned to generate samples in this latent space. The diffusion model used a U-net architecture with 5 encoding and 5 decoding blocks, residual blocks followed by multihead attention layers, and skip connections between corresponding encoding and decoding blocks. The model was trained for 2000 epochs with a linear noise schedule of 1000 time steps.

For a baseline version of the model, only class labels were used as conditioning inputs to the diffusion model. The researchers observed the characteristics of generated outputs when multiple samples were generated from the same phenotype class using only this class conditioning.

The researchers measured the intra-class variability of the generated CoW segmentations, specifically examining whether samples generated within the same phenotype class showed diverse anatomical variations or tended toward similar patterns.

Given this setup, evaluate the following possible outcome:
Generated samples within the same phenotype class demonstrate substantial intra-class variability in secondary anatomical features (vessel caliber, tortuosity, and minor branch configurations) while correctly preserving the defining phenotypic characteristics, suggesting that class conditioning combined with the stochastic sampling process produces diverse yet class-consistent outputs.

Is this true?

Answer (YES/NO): NO